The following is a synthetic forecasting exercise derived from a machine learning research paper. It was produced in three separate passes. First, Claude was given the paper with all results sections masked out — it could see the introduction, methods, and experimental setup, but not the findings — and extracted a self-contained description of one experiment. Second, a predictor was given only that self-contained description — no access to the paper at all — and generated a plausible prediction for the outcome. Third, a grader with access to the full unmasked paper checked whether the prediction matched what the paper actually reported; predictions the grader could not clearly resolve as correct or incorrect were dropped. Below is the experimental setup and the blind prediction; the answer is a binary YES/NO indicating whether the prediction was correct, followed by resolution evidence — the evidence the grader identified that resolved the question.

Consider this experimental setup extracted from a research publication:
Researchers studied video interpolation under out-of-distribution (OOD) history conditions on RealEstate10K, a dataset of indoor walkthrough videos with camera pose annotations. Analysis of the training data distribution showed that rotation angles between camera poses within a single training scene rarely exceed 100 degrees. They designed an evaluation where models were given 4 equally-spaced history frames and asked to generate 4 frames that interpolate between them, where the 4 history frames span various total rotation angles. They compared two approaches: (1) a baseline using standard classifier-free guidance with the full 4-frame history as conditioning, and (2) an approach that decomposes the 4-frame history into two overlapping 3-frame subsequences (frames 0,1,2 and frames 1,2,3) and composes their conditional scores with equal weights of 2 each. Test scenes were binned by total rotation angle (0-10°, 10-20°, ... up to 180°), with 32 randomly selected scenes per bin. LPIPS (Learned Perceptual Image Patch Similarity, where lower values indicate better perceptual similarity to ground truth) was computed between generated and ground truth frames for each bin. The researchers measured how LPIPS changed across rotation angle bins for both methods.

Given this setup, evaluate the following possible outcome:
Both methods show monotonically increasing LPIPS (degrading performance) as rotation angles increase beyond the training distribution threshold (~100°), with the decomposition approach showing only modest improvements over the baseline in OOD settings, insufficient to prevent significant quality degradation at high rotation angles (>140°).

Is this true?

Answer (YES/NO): NO